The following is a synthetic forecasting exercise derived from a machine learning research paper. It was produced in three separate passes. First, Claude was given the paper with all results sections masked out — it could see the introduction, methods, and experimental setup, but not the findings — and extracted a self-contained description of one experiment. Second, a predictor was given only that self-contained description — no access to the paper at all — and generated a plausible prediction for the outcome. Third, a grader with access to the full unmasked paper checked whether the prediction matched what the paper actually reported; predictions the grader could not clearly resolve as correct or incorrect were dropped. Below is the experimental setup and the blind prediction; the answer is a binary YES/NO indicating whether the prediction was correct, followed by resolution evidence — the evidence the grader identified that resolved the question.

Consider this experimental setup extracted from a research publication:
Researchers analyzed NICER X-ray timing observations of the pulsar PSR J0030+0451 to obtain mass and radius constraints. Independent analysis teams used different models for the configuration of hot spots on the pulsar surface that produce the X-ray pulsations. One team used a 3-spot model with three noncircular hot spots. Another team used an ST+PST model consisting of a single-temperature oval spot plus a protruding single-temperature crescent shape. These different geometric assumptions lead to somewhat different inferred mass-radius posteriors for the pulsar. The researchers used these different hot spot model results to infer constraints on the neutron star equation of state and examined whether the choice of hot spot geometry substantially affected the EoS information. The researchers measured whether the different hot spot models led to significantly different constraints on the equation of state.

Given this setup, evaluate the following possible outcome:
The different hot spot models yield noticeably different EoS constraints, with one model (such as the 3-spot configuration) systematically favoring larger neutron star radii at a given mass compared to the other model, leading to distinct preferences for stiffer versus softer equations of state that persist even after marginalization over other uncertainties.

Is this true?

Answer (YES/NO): NO